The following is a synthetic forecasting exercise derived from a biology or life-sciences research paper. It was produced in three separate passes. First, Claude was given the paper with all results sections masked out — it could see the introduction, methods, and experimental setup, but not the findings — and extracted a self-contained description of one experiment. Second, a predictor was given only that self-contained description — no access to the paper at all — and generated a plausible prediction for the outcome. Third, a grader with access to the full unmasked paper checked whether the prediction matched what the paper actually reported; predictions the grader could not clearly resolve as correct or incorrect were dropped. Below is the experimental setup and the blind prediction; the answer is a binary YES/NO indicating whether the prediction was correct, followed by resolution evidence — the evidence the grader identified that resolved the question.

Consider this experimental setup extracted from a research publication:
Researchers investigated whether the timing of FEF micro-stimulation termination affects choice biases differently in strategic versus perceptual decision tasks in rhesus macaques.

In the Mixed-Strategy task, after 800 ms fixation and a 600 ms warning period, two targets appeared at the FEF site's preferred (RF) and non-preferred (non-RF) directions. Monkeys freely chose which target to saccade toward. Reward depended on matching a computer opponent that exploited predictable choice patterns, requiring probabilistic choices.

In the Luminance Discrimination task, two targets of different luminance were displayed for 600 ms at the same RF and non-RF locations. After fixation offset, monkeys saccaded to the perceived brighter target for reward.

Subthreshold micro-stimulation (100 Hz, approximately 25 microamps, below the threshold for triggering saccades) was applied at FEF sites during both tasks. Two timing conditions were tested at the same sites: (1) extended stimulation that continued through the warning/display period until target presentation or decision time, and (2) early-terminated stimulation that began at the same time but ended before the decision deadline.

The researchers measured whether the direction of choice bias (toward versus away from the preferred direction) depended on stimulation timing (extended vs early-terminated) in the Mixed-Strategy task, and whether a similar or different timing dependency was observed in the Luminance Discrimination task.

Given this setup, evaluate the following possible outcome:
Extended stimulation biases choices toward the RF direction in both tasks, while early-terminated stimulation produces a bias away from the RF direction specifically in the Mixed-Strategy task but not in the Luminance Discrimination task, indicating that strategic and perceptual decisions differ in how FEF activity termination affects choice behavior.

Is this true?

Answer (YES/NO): NO